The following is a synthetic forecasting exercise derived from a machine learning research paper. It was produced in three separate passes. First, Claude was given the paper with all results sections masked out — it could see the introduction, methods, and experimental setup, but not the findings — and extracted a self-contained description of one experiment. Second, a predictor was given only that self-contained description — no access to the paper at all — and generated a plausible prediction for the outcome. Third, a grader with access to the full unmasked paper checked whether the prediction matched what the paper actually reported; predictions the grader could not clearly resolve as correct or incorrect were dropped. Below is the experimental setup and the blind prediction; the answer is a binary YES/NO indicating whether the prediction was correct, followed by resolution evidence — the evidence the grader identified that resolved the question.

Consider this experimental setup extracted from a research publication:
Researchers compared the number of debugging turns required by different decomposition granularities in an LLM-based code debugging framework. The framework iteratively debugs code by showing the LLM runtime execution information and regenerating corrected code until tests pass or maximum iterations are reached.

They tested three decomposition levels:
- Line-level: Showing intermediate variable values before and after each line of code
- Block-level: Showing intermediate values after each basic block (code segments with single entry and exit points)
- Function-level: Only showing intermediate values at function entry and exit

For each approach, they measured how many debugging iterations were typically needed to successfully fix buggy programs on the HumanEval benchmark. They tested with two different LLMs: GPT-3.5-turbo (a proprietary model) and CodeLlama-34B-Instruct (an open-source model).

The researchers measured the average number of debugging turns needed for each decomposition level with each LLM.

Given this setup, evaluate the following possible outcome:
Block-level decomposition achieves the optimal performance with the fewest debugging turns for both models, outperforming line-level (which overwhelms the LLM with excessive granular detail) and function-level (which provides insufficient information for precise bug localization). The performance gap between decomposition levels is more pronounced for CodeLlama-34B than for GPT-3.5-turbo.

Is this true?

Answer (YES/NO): NO